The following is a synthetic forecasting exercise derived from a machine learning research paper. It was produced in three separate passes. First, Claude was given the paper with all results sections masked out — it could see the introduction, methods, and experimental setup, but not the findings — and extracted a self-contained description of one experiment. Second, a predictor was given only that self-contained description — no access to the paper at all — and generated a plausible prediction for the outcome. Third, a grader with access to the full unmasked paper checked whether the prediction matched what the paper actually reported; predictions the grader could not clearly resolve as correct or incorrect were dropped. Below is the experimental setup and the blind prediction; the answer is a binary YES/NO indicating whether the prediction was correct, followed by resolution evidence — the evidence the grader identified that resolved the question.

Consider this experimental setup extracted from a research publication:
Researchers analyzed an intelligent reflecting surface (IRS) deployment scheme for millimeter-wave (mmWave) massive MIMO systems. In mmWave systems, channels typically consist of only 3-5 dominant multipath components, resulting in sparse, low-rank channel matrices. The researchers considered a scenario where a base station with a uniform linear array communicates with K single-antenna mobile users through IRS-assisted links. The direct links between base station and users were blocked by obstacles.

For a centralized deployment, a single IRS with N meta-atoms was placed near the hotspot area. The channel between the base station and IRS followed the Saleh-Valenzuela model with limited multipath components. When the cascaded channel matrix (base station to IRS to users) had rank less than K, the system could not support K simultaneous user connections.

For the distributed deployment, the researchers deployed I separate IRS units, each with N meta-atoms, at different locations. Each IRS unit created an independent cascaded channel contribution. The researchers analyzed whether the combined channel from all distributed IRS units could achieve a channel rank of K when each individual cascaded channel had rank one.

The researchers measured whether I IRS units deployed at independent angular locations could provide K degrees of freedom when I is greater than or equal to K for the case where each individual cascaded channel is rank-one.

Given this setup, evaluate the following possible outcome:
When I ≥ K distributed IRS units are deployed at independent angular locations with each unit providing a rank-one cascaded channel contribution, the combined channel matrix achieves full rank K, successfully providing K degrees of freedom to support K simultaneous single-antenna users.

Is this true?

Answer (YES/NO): YES